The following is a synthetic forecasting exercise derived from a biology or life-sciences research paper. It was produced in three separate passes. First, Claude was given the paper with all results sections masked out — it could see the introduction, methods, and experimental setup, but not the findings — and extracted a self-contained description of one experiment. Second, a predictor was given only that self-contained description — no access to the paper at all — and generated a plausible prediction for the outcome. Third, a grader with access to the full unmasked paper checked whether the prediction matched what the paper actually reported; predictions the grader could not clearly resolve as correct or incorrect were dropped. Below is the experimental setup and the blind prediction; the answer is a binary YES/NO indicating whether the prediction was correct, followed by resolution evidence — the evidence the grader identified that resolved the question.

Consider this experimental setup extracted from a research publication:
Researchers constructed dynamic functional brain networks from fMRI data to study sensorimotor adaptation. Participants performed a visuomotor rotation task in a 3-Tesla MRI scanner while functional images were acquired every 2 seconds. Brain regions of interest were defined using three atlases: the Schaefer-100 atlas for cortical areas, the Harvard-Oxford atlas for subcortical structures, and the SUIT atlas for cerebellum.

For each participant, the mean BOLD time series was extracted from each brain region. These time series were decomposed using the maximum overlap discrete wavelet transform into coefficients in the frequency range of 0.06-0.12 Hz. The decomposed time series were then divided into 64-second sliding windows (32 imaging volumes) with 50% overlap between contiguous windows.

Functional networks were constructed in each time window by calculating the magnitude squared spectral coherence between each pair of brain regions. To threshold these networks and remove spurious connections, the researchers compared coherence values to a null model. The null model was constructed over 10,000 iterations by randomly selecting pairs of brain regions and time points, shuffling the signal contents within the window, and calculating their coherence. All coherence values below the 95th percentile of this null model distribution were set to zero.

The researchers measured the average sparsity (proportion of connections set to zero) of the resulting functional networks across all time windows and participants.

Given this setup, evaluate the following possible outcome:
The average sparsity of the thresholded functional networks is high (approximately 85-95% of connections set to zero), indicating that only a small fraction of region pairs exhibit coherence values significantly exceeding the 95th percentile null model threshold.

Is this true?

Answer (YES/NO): NO